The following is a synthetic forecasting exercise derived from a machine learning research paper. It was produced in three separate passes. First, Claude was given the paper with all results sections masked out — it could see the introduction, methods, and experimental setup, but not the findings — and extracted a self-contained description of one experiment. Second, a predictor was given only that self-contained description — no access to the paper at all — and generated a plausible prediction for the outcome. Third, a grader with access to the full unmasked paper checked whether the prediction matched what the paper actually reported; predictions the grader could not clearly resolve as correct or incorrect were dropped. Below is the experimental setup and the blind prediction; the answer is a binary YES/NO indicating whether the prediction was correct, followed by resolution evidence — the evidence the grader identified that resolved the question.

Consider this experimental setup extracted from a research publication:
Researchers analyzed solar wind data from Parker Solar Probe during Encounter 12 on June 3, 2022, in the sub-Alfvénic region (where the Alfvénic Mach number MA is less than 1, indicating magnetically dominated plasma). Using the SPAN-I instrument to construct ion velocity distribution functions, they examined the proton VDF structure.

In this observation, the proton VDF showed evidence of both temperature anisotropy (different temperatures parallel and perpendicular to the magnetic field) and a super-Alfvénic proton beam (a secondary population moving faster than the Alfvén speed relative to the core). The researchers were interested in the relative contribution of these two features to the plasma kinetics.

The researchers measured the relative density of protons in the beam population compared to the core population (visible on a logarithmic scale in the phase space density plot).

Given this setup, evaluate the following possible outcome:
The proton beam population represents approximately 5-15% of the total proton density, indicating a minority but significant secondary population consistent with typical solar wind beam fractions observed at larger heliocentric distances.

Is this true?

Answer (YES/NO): NO